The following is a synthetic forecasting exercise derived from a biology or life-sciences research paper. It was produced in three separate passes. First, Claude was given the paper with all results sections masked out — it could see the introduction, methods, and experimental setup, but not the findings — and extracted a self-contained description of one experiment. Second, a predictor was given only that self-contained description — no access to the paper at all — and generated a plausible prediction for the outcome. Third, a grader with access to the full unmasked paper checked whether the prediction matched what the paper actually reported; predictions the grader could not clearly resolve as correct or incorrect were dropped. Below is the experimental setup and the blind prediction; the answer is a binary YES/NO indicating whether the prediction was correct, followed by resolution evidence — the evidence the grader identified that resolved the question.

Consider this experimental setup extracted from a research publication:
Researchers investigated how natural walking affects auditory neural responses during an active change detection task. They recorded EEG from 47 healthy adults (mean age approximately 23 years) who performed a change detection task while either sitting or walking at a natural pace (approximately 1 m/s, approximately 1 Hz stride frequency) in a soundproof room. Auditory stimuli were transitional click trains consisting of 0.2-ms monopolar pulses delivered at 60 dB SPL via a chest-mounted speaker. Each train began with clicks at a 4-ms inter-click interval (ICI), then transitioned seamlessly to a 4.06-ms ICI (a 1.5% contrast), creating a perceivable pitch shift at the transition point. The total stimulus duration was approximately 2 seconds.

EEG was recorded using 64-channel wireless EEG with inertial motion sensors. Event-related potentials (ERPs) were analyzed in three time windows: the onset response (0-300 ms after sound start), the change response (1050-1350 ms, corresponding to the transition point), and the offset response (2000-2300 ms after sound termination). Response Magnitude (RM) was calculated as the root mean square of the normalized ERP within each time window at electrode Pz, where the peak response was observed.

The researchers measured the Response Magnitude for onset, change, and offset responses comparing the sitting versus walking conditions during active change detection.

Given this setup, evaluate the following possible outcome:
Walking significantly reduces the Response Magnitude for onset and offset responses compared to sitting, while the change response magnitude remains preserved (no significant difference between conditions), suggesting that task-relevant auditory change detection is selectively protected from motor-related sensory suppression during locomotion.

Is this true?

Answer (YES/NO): NO